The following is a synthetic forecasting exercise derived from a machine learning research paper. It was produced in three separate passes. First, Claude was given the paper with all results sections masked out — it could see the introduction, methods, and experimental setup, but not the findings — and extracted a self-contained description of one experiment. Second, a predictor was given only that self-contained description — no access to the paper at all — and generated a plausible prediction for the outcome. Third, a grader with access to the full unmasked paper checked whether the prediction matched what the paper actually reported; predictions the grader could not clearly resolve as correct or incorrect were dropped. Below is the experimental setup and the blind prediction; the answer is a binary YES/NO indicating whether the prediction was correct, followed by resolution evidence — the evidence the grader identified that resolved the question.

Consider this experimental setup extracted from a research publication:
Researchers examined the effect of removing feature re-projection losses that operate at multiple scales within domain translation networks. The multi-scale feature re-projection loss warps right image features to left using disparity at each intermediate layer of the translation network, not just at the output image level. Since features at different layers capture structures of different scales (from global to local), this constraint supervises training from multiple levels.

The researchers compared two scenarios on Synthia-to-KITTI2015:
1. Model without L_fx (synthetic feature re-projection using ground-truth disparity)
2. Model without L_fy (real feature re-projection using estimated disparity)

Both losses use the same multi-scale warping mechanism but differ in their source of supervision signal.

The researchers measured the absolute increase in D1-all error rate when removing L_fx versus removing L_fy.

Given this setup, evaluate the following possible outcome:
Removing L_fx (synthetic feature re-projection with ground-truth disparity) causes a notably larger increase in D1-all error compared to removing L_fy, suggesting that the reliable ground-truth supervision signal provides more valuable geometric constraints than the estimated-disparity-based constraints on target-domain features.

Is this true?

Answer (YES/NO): YES